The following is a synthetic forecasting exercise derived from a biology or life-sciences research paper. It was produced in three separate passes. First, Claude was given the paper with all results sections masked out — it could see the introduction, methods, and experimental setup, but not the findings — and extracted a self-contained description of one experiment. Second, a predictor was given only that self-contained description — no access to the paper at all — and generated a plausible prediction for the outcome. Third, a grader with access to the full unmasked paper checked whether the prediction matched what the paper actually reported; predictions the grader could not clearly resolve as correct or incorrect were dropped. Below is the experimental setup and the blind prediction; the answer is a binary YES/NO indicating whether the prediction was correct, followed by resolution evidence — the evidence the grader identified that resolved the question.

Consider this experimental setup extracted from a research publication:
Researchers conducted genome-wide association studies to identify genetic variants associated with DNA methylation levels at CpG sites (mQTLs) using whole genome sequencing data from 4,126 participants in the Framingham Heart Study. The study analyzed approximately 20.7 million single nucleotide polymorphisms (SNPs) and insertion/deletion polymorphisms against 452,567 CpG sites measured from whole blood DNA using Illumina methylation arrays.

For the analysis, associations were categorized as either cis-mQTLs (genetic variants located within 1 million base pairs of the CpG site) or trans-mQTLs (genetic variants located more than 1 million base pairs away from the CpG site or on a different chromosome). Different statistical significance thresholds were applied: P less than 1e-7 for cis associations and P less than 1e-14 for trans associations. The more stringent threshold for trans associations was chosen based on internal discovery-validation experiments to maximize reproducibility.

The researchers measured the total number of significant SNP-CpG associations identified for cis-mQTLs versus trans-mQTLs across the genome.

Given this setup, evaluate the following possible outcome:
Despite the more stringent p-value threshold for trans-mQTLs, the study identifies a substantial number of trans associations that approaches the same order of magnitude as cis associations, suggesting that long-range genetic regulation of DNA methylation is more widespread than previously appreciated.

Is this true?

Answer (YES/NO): YES